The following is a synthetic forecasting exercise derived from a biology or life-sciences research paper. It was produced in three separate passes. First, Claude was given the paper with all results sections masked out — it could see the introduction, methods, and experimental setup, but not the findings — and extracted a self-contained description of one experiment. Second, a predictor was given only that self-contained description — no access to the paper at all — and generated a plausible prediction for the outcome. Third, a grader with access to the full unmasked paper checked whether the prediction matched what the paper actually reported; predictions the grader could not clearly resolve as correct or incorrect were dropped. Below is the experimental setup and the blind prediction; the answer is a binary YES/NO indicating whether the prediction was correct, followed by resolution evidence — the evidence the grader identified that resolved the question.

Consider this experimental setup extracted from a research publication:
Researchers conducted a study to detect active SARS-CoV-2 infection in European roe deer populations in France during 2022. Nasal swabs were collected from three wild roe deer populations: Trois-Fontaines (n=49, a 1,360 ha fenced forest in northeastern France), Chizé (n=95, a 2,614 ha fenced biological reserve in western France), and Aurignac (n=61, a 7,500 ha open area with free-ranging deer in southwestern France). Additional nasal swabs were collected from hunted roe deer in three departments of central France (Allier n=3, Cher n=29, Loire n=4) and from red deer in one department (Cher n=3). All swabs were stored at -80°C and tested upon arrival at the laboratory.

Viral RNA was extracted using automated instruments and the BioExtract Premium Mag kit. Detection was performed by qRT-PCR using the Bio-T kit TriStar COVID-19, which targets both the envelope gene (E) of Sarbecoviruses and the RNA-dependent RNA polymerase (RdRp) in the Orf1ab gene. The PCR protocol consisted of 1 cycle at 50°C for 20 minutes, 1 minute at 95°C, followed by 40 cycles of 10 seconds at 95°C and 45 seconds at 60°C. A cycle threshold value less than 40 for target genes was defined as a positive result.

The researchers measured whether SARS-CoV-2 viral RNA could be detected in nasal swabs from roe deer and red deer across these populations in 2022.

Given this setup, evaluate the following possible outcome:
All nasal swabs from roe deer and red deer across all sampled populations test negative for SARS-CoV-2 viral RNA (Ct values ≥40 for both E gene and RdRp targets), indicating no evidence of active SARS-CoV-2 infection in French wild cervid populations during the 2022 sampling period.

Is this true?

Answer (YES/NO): YES